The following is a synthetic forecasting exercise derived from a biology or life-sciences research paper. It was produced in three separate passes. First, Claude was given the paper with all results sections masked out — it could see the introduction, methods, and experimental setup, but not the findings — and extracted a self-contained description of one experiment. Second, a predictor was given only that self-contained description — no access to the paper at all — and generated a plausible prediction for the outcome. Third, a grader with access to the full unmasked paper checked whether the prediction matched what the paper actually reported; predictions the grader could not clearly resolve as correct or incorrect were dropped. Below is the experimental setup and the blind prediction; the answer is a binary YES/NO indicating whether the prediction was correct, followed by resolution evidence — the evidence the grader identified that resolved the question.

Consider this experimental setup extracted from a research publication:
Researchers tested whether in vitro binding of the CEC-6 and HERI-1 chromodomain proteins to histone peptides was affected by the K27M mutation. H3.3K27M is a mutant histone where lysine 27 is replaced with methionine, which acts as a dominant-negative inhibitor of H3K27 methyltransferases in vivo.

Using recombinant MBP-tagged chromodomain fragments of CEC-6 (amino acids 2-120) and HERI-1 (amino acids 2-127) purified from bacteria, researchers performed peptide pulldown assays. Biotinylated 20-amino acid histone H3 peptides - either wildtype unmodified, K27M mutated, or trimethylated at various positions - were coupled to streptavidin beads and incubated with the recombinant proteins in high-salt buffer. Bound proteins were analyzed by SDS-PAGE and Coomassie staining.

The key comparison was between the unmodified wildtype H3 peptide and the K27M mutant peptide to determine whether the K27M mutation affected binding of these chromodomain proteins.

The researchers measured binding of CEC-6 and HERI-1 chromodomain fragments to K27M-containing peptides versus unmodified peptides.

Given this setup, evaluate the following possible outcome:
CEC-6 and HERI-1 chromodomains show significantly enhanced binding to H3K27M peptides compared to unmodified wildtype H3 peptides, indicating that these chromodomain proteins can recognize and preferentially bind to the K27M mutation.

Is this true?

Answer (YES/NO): NO